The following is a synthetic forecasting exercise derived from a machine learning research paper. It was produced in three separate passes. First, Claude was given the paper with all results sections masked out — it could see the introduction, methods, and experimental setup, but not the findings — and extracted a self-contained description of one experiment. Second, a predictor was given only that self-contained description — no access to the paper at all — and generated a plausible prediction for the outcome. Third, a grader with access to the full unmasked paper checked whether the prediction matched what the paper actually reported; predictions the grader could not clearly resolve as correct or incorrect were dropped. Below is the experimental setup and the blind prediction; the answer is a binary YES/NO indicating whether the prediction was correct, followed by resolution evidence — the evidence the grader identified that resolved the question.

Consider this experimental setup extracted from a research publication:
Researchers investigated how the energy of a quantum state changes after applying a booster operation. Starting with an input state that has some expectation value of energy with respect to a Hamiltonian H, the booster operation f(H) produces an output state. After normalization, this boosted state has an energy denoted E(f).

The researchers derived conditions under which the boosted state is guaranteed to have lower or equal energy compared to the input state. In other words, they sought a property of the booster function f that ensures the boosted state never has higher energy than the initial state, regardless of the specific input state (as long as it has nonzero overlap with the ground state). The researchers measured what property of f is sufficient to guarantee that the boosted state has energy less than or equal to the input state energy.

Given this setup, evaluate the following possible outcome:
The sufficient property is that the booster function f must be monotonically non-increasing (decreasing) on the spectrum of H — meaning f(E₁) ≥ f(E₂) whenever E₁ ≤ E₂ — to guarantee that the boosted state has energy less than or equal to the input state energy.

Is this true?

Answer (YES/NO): NO